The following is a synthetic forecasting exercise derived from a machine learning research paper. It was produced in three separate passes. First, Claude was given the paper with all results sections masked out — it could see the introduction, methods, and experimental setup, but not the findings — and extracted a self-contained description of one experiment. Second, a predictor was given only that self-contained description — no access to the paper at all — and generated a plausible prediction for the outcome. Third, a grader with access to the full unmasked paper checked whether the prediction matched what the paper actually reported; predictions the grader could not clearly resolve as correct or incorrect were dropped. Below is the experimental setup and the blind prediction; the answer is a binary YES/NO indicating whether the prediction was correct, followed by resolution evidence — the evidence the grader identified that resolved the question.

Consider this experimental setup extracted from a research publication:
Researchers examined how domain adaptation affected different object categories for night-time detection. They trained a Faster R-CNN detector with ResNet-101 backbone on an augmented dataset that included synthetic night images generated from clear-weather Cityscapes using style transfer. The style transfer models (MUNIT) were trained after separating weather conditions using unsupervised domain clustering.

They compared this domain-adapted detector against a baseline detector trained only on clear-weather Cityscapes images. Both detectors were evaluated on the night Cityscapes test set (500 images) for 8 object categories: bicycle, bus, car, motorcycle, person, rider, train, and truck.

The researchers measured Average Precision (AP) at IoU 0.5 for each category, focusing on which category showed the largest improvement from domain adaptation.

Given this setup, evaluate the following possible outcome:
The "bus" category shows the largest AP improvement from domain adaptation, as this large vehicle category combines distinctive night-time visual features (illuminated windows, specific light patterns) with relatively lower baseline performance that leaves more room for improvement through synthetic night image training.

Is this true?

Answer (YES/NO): YES